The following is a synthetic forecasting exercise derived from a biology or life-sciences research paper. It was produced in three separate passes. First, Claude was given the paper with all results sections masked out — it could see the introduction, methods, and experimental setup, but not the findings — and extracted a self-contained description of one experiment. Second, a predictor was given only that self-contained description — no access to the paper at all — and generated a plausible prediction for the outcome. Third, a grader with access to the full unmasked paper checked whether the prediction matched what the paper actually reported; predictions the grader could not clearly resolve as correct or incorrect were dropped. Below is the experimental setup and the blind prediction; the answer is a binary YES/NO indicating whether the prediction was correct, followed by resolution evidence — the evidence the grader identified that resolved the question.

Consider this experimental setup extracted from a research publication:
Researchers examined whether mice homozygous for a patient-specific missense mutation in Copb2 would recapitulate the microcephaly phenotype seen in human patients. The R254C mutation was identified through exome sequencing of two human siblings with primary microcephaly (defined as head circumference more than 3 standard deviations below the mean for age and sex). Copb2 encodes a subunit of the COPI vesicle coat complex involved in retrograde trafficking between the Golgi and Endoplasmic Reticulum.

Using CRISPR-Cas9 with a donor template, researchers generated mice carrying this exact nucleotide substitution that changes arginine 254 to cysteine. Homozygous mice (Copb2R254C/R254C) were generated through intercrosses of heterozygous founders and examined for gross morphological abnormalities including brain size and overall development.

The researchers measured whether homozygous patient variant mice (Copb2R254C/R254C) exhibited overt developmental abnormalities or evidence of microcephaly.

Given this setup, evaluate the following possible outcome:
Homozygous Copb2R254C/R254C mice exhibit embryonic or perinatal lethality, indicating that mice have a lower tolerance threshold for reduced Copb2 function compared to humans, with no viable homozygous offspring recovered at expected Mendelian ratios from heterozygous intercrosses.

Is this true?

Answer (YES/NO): NO